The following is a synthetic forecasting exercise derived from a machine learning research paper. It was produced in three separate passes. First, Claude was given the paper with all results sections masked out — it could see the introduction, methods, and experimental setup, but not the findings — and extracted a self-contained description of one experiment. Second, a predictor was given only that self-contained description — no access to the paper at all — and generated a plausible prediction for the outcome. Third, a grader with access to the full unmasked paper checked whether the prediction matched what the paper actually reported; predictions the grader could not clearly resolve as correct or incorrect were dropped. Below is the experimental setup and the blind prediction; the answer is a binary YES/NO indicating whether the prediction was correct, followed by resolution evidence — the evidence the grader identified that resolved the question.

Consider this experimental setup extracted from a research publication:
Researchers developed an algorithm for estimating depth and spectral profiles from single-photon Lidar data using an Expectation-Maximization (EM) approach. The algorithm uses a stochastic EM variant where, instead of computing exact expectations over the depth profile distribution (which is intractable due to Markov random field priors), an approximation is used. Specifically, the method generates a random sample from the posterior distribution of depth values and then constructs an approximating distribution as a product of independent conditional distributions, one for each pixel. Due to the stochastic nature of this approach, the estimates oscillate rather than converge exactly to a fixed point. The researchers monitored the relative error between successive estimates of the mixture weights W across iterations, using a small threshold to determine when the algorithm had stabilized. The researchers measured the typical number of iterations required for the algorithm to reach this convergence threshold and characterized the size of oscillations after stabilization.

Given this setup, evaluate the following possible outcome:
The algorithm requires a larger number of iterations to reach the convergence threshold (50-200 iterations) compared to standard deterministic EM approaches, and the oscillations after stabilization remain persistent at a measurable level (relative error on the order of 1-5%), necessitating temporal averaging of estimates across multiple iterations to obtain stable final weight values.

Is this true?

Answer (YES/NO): NO